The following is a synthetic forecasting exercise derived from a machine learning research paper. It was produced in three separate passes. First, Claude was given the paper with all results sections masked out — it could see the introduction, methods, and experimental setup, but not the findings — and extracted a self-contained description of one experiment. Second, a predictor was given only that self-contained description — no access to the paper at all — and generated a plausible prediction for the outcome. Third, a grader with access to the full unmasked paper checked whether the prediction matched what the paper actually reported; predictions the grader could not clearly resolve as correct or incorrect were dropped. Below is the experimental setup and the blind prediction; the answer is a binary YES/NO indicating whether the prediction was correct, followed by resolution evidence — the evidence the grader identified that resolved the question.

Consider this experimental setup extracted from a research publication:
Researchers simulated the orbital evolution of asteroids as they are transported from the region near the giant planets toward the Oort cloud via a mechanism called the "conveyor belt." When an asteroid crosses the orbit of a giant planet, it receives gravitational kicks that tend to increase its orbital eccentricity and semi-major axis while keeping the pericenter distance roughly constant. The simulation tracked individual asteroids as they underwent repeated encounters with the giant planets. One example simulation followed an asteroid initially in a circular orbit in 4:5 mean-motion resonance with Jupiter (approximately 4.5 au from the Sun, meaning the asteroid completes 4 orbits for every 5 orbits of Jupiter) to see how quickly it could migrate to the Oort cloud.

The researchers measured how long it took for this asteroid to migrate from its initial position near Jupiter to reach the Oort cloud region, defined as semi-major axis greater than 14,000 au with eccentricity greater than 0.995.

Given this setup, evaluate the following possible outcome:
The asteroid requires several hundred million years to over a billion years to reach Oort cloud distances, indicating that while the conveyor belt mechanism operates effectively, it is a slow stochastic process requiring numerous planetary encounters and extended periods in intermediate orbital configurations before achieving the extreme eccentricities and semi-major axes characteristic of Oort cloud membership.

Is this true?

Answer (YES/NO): NO